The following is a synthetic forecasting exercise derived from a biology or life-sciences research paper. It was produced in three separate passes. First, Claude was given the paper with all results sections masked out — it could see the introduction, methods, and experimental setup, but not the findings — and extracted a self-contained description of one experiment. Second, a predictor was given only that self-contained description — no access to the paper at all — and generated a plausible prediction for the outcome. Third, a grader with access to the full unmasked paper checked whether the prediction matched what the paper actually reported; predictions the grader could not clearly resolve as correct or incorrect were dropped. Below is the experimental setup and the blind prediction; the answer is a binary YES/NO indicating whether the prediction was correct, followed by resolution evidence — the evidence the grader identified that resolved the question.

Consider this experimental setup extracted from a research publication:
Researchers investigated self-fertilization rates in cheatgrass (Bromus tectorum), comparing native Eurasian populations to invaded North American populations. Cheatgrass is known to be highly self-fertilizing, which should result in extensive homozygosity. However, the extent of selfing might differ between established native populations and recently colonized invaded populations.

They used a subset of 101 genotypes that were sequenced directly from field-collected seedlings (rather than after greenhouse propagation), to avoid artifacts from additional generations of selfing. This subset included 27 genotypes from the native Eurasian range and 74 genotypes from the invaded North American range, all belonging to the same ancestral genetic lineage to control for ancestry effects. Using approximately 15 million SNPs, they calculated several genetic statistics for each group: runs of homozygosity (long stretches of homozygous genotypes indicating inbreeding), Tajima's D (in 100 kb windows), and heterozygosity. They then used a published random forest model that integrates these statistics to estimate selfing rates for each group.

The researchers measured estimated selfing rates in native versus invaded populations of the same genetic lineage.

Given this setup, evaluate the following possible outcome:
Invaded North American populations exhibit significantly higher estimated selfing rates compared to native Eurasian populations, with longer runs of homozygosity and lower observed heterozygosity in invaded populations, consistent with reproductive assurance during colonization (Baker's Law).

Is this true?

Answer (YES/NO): NO